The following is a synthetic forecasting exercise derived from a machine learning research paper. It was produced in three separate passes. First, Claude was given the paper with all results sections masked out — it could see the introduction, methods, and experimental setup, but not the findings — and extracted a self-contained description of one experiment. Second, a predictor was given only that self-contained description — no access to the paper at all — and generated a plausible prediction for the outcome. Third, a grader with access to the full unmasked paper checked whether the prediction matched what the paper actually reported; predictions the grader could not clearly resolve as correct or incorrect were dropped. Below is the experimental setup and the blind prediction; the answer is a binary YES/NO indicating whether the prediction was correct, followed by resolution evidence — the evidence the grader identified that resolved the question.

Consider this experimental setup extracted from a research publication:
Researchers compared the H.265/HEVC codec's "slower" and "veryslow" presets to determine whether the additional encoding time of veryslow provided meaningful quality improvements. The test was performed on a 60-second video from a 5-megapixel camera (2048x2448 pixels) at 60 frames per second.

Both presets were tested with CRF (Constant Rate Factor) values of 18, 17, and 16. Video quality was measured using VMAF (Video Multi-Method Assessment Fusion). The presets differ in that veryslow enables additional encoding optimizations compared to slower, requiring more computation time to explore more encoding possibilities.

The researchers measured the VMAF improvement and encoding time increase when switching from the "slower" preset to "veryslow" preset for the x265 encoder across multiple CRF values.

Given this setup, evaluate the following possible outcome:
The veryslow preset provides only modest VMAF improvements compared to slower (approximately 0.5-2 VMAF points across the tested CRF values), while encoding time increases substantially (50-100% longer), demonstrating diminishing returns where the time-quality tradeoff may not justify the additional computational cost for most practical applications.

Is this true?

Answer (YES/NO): NO